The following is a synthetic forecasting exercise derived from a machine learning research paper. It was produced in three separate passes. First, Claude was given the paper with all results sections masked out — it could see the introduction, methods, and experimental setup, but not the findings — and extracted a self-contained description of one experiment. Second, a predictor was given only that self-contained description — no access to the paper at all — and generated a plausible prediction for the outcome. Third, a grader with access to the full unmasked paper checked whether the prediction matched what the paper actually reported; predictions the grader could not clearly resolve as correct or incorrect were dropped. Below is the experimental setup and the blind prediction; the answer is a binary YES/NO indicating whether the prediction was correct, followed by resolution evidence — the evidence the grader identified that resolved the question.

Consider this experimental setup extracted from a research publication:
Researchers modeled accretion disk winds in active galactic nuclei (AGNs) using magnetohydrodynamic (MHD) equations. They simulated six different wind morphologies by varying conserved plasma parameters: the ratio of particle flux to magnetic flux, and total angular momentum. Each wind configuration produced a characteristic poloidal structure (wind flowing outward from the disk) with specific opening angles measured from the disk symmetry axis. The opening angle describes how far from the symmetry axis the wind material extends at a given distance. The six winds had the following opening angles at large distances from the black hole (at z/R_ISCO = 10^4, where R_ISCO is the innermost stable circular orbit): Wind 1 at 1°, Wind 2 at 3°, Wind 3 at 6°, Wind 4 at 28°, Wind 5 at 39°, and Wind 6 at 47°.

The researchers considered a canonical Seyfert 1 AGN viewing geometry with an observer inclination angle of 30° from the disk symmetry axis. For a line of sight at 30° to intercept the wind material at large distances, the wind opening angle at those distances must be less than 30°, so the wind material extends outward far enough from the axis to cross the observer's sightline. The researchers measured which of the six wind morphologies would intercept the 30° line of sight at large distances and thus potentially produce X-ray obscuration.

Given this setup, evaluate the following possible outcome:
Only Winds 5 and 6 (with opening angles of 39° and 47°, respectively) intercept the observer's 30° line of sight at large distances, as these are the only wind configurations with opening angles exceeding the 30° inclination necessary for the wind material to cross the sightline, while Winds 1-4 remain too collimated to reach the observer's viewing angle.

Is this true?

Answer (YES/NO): NO